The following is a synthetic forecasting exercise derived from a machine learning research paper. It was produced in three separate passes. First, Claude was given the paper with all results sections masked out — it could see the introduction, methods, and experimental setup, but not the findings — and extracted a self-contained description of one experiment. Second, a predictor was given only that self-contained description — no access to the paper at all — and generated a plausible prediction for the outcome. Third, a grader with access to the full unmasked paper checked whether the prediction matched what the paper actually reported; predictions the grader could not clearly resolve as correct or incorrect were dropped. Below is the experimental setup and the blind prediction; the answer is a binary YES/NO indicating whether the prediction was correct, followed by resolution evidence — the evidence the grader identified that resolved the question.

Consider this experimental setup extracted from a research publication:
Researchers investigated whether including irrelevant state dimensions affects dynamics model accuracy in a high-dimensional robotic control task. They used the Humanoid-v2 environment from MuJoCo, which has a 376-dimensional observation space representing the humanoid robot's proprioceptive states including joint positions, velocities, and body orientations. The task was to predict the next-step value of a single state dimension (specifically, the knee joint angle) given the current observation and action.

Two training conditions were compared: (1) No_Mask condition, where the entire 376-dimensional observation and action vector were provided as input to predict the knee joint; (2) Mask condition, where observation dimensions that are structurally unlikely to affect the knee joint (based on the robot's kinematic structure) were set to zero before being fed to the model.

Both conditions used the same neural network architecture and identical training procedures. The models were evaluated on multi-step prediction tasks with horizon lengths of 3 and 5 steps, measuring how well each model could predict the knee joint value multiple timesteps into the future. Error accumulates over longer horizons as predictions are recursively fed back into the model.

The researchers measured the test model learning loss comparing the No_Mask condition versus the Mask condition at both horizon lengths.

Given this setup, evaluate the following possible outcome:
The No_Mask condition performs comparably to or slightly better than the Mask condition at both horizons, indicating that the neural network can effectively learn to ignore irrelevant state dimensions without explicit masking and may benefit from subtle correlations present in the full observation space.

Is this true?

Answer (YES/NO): NO